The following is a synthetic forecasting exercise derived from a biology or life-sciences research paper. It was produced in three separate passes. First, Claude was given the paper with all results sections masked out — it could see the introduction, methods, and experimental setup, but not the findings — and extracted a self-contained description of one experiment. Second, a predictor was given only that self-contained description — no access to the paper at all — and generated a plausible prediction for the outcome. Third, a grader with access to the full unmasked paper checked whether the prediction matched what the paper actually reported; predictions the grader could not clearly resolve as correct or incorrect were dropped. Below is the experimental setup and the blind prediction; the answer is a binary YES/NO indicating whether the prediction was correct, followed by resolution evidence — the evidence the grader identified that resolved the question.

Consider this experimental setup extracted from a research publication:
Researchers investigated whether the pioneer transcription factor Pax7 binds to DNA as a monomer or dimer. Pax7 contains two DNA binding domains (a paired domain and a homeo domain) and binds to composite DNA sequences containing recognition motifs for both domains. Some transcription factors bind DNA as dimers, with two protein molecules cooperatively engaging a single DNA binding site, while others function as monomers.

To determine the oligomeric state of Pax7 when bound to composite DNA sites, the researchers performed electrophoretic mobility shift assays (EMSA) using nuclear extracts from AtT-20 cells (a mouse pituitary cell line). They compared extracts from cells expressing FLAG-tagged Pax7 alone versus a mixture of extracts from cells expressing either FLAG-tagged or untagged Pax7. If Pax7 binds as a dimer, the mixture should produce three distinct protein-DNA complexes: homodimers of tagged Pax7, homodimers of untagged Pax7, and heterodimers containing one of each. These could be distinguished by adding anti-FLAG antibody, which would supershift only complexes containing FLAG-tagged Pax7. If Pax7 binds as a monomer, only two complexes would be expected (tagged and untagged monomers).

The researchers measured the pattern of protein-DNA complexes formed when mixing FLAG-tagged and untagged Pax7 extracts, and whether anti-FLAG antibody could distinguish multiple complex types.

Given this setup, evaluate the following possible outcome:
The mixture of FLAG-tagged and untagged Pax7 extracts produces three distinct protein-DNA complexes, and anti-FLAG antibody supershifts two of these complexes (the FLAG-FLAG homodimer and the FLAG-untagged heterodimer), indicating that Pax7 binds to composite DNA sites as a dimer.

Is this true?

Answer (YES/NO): NO